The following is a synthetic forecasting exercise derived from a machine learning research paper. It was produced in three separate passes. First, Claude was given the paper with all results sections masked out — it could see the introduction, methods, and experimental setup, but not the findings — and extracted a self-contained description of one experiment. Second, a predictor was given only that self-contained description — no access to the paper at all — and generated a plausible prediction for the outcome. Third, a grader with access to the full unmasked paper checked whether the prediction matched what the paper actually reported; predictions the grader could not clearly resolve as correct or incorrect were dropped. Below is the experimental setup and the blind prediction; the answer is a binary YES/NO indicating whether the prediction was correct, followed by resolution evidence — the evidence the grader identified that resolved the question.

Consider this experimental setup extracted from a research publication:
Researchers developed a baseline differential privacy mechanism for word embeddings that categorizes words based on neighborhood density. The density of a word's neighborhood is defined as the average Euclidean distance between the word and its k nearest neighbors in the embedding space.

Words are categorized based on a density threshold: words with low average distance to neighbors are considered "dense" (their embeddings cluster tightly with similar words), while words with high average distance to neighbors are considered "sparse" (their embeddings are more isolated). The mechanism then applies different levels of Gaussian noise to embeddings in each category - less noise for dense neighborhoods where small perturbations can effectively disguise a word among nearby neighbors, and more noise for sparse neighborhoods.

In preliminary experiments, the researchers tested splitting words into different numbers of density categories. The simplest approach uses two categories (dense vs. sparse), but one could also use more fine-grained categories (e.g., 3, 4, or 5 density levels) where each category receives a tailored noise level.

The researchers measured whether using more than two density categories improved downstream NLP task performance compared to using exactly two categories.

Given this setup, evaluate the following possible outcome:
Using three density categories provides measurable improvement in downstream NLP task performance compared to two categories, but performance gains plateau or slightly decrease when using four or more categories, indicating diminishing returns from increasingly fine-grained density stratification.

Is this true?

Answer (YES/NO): NO